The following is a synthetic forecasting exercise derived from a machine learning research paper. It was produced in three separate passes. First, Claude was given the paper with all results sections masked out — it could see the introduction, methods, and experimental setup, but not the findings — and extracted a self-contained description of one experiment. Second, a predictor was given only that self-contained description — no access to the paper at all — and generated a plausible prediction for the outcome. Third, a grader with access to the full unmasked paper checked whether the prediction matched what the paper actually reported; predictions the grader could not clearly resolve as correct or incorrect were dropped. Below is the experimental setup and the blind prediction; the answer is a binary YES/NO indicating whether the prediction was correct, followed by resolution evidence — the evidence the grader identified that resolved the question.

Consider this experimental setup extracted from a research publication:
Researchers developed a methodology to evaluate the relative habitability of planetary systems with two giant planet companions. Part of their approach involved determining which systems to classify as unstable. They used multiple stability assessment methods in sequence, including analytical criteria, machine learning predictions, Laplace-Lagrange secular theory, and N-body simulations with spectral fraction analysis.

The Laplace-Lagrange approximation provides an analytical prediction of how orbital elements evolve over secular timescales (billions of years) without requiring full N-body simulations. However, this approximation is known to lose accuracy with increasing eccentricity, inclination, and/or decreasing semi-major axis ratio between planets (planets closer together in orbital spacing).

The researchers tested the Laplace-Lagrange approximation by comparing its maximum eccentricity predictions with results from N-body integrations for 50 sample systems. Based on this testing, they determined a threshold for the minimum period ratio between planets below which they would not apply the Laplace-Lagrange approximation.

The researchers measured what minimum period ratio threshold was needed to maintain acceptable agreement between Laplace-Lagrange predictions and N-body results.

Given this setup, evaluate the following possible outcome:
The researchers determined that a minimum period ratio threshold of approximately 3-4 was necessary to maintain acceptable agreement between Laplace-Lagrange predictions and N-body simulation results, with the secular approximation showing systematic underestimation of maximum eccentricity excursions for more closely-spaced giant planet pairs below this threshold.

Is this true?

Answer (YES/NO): NO